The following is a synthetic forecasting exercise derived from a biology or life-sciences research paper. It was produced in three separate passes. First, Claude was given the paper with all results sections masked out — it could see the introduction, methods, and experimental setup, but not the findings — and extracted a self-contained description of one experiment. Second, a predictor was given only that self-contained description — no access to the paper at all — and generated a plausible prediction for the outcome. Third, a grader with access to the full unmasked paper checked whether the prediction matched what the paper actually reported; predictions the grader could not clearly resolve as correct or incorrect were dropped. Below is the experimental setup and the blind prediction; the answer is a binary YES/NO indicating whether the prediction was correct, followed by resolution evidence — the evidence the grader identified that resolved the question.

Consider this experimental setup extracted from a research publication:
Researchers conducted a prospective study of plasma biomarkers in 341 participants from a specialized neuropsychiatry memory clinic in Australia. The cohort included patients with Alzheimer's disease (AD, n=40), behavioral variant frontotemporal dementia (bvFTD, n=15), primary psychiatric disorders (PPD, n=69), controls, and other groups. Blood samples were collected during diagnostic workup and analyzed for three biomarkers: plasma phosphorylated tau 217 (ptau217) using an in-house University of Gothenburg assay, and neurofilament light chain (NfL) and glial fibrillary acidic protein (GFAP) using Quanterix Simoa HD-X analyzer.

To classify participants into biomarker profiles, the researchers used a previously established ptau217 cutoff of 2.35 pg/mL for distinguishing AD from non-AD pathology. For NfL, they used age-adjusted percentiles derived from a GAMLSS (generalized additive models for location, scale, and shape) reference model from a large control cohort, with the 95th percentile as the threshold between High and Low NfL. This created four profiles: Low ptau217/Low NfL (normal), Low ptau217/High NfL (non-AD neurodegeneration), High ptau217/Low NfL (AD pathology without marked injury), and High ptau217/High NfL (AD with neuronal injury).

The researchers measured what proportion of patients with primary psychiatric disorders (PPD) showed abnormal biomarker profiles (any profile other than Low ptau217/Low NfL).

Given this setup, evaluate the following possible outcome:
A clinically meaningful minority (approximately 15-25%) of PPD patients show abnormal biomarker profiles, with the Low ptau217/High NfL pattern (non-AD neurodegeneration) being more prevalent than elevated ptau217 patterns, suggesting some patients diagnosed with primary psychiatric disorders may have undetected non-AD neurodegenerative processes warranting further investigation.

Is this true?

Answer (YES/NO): NO